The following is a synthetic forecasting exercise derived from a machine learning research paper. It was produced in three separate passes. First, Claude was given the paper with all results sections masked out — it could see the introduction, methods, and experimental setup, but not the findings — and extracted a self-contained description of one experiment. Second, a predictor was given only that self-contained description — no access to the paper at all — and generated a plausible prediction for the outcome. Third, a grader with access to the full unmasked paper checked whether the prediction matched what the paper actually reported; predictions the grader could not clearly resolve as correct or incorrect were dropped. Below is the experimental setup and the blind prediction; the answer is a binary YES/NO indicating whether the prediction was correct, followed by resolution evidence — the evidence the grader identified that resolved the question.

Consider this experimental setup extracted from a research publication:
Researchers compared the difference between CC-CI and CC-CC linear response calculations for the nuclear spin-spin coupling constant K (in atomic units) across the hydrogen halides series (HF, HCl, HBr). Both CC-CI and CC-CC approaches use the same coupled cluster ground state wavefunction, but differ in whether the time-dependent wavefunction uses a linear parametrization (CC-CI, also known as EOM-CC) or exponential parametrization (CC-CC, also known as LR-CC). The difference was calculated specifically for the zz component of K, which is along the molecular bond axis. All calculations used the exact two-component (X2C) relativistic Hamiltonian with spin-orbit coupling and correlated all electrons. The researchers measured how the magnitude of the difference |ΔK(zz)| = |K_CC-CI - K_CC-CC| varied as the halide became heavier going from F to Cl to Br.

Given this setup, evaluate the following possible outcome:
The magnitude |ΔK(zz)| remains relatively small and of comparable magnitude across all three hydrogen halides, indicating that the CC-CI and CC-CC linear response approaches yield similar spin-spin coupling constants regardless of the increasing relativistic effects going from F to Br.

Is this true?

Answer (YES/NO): NO